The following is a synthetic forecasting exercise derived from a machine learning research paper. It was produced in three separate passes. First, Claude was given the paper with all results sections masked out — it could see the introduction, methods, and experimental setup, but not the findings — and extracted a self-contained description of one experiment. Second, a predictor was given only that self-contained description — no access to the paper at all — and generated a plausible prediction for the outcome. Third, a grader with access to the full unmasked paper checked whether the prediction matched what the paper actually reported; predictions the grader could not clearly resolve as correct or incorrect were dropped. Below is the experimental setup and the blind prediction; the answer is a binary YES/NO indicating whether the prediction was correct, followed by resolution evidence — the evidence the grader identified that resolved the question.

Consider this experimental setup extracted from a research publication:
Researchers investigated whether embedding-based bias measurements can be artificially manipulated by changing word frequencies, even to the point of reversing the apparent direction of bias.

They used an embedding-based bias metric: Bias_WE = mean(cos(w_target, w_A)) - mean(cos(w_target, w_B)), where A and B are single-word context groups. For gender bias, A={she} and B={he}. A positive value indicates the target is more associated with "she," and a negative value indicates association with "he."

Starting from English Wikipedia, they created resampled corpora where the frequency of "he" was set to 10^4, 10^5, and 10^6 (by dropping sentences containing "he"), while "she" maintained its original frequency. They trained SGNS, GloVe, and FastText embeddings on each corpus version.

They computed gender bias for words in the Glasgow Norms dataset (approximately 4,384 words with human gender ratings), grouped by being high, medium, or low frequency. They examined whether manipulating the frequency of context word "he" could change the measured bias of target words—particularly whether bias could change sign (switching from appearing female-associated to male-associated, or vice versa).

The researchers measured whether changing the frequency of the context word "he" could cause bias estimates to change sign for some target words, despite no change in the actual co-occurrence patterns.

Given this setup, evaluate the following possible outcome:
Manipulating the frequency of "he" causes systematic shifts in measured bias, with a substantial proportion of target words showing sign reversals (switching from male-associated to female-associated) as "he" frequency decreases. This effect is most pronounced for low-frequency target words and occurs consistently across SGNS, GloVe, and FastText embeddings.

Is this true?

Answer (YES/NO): NO